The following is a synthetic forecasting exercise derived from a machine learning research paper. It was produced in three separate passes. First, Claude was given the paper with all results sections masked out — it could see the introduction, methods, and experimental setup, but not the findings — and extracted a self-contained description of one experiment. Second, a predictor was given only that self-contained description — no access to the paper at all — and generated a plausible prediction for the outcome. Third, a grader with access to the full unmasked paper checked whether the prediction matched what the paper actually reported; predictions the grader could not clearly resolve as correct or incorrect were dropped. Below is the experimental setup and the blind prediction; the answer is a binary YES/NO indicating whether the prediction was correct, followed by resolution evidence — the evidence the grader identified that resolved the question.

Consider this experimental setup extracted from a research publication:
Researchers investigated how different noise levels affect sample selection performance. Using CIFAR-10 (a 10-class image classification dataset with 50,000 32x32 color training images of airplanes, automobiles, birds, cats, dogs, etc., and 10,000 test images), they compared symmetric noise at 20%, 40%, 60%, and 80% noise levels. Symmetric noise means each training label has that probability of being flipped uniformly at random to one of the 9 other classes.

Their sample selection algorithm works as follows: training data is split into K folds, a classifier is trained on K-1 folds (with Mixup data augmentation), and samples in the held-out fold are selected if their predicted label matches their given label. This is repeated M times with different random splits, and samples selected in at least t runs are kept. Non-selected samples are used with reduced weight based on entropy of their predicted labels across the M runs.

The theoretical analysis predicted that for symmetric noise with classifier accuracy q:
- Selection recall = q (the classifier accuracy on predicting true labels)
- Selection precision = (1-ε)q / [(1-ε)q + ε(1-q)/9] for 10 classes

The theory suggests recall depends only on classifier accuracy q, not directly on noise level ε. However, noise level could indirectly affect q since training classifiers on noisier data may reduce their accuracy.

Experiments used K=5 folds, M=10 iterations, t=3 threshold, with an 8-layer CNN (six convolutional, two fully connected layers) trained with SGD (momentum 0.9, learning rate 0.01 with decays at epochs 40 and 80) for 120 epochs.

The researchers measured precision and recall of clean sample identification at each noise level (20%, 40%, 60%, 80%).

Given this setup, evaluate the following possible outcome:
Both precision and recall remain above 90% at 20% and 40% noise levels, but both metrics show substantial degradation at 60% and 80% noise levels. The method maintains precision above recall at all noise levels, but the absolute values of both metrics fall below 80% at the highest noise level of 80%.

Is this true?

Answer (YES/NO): NO